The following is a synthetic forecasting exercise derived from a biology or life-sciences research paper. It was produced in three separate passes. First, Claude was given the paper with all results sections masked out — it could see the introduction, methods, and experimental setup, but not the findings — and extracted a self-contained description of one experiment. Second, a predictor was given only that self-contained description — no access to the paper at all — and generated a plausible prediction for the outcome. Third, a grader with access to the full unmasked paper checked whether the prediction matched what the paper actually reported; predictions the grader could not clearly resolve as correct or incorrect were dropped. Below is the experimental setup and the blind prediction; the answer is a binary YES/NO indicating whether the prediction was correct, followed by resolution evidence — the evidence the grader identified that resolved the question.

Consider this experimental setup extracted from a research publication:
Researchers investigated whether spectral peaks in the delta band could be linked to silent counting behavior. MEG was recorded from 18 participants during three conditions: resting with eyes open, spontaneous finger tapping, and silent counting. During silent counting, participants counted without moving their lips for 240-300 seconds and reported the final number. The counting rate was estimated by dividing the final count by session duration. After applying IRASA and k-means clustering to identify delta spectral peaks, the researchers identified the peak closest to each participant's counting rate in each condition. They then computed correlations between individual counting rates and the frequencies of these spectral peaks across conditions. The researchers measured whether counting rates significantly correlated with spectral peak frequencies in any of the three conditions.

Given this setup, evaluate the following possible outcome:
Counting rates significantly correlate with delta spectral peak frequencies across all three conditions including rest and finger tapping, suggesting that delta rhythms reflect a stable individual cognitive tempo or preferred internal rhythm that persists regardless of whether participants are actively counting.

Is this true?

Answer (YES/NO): NO